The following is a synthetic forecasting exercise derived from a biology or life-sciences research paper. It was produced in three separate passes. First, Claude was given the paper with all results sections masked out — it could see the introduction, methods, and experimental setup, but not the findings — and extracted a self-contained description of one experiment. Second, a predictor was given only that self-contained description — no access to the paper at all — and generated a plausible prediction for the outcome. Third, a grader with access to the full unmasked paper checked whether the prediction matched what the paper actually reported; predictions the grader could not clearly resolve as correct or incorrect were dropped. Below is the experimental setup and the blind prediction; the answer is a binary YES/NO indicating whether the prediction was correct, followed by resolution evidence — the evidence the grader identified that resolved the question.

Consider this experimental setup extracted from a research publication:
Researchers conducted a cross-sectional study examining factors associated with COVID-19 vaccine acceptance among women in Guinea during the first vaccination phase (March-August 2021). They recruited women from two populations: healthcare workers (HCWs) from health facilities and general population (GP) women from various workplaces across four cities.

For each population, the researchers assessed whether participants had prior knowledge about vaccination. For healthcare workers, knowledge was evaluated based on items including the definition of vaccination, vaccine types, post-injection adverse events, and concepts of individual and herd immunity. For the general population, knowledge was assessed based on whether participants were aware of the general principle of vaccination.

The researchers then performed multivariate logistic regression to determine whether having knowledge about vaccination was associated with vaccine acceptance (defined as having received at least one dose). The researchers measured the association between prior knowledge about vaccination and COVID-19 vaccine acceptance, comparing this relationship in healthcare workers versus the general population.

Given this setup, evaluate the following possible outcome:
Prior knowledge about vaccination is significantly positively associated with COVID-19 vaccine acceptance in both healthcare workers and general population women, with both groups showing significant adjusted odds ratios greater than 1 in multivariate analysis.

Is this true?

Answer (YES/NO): NO